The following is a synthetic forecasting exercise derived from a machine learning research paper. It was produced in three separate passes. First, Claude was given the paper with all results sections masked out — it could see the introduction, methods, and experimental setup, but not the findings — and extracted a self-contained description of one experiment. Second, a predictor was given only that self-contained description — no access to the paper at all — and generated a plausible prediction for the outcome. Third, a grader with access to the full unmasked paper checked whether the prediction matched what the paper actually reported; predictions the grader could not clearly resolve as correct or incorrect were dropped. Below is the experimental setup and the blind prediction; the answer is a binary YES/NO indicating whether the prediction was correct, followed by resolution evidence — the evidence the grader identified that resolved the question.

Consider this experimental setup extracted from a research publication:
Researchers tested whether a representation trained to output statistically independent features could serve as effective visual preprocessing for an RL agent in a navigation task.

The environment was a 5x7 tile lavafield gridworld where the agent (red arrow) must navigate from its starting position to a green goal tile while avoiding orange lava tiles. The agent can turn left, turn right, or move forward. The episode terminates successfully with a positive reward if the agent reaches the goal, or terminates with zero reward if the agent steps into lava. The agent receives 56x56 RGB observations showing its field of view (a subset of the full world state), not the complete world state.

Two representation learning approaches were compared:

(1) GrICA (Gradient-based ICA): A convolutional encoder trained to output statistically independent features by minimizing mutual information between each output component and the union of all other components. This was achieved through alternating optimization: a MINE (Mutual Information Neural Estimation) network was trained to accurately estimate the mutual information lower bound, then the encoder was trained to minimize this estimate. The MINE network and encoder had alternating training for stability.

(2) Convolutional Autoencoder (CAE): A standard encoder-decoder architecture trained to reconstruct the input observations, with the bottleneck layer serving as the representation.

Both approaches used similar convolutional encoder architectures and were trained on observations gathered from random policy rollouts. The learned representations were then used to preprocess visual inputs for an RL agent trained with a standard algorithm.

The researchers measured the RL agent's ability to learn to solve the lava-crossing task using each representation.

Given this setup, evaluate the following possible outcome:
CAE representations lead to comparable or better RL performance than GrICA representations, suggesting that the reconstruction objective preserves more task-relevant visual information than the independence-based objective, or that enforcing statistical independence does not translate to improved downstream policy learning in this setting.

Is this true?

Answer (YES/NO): YES